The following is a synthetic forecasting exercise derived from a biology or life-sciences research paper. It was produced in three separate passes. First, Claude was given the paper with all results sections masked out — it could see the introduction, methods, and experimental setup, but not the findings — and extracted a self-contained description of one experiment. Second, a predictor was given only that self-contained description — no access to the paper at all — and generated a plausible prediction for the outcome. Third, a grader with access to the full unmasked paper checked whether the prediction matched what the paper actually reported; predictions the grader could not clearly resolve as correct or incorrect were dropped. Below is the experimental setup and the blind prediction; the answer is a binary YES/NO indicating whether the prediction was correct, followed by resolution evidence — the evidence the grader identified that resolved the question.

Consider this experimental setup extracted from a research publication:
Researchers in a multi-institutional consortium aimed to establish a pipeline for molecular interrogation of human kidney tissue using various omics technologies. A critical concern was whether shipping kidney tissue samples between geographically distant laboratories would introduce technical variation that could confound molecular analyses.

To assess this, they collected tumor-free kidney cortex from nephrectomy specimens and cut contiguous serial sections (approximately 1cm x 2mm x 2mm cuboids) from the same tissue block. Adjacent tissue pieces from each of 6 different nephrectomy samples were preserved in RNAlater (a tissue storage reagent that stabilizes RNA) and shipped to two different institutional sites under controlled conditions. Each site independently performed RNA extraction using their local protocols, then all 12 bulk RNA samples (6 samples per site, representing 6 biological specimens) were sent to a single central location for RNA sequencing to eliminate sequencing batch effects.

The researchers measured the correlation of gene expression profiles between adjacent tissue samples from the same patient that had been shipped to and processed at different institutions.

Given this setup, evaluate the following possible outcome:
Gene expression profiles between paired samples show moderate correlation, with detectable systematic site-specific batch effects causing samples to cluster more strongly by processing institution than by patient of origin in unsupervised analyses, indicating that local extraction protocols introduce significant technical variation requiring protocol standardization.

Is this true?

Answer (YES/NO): NO